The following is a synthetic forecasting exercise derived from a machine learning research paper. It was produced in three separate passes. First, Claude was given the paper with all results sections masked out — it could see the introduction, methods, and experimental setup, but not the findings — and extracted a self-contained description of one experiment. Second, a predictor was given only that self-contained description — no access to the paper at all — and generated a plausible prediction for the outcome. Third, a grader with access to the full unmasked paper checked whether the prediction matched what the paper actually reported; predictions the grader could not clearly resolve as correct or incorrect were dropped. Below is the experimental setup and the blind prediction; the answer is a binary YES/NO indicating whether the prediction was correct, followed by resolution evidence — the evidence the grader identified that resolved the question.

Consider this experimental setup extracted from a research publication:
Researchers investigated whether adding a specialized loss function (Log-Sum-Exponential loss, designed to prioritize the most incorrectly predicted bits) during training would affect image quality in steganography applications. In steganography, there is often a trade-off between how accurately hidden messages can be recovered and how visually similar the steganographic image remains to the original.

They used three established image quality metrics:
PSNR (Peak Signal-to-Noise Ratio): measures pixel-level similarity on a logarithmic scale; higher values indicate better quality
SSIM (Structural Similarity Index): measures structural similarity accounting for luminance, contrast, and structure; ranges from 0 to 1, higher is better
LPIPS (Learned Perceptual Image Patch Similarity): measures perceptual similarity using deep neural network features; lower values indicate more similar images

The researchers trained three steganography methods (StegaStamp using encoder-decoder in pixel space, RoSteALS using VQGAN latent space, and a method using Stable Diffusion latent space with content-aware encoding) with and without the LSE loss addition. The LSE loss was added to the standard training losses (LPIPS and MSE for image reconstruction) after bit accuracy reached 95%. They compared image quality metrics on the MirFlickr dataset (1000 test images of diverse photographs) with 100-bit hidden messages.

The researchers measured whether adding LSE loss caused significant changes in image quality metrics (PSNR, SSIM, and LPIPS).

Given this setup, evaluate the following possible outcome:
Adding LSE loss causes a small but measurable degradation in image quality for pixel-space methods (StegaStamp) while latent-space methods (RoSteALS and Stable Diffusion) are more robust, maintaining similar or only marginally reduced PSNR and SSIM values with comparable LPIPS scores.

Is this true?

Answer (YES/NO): NO